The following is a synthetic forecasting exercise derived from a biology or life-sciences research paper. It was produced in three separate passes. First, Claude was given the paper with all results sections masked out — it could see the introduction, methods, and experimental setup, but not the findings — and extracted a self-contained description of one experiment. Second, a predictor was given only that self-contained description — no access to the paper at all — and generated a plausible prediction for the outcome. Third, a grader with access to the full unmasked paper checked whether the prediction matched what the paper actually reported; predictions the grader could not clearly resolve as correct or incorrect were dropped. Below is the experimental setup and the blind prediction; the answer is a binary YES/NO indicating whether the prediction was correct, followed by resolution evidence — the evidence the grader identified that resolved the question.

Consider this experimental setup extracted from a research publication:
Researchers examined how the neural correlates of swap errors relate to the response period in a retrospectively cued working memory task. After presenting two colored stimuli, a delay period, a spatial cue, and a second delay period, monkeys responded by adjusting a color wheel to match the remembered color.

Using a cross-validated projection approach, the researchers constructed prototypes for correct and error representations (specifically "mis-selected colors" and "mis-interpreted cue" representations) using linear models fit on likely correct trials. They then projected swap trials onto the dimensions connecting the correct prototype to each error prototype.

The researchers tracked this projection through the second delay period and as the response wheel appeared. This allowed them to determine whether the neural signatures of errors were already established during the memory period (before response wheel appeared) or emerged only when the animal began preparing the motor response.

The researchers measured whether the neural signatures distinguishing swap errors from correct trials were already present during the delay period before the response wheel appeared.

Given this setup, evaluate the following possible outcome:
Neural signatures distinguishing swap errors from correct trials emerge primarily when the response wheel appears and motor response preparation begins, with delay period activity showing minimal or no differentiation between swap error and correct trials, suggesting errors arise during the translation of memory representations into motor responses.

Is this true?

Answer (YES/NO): NO